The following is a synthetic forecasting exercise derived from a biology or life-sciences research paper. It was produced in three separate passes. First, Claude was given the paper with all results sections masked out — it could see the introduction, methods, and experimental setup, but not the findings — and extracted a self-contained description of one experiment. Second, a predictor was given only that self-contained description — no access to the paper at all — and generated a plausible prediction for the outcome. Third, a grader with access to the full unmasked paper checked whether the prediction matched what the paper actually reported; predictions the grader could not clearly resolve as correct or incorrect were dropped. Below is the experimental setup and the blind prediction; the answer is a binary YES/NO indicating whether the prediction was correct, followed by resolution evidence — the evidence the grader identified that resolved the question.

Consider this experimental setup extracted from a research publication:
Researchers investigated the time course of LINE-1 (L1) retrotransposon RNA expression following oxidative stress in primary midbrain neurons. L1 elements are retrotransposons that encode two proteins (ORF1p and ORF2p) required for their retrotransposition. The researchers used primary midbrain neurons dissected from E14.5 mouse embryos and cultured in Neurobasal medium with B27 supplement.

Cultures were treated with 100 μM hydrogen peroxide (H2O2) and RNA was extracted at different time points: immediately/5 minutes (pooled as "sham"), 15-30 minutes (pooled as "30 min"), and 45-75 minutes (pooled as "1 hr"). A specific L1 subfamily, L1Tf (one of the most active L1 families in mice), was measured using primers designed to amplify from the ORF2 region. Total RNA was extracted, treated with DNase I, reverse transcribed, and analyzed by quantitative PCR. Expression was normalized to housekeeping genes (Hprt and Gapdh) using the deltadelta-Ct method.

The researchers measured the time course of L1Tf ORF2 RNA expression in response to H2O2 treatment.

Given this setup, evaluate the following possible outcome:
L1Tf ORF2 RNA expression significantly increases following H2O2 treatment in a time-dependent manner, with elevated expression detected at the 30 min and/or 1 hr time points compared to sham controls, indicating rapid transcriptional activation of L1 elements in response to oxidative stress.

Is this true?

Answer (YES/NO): YES